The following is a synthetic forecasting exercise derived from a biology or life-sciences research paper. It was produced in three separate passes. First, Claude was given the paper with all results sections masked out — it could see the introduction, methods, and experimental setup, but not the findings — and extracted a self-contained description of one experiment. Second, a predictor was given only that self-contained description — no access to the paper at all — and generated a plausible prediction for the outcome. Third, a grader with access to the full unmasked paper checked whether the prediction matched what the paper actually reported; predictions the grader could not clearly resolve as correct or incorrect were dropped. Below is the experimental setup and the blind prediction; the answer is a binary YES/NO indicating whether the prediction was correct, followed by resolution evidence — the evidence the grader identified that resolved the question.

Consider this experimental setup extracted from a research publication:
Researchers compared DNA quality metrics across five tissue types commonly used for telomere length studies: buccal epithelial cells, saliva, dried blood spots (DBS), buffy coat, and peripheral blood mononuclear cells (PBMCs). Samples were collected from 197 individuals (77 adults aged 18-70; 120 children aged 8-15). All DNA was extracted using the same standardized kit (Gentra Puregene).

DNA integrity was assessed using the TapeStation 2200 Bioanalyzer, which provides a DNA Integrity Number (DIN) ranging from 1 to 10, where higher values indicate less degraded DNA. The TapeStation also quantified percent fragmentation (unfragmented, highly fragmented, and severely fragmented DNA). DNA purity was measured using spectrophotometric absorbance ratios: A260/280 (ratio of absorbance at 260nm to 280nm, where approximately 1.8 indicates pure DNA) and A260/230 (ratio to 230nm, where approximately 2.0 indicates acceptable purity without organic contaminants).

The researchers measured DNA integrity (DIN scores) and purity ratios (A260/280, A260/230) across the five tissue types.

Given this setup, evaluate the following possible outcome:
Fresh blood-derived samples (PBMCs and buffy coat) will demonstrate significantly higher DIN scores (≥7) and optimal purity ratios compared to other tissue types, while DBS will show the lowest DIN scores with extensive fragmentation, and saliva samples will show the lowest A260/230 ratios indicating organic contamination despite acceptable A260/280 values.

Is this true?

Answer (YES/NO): NO